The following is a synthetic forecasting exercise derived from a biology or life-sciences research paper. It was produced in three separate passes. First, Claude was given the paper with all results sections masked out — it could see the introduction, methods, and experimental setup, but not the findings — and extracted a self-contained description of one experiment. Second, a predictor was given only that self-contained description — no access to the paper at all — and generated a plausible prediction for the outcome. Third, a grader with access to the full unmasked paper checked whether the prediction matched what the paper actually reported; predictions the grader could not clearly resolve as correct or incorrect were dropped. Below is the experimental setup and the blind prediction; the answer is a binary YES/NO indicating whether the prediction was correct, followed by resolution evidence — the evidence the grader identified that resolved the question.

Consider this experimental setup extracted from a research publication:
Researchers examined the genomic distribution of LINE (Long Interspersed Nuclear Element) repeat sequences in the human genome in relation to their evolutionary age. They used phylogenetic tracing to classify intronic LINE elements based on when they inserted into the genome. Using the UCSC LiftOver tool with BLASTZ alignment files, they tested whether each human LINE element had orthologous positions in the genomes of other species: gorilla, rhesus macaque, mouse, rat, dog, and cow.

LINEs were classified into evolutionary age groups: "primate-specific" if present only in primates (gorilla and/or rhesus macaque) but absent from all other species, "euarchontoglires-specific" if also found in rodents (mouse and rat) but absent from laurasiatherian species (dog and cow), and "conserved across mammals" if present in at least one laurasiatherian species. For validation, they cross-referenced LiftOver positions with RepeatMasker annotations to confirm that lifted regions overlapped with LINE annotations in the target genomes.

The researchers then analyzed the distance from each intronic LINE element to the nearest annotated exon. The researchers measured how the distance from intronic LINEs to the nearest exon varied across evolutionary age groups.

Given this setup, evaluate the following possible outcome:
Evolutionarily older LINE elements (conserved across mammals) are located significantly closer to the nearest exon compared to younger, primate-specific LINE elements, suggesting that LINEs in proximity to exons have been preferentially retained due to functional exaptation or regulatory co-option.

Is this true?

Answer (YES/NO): YES